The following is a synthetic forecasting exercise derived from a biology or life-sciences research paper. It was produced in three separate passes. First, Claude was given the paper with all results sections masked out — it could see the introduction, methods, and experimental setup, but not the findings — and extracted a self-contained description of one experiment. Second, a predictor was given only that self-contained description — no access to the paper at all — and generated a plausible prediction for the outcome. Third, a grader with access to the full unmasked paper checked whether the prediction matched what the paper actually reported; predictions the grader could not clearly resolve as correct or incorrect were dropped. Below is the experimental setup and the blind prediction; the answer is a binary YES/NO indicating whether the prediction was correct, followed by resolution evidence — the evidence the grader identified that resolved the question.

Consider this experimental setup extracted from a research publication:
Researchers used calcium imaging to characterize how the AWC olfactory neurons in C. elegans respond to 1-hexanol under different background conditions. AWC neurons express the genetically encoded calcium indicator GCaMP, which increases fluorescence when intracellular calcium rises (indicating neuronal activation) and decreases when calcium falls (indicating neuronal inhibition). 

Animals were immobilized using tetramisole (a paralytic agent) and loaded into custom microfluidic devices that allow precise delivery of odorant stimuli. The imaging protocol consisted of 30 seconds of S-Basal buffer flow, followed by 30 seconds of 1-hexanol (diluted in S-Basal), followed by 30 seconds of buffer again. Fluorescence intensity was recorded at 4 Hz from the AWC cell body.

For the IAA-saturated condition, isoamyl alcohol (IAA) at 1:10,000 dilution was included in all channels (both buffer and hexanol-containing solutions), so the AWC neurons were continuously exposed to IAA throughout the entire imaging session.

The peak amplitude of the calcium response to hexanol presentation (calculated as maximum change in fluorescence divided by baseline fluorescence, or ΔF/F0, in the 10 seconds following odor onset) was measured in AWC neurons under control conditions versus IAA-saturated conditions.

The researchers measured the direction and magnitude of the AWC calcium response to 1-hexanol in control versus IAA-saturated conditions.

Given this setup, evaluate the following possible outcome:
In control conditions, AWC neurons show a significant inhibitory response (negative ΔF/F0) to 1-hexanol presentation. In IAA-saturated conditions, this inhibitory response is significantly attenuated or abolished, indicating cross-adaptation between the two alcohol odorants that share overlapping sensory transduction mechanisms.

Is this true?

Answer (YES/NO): NO